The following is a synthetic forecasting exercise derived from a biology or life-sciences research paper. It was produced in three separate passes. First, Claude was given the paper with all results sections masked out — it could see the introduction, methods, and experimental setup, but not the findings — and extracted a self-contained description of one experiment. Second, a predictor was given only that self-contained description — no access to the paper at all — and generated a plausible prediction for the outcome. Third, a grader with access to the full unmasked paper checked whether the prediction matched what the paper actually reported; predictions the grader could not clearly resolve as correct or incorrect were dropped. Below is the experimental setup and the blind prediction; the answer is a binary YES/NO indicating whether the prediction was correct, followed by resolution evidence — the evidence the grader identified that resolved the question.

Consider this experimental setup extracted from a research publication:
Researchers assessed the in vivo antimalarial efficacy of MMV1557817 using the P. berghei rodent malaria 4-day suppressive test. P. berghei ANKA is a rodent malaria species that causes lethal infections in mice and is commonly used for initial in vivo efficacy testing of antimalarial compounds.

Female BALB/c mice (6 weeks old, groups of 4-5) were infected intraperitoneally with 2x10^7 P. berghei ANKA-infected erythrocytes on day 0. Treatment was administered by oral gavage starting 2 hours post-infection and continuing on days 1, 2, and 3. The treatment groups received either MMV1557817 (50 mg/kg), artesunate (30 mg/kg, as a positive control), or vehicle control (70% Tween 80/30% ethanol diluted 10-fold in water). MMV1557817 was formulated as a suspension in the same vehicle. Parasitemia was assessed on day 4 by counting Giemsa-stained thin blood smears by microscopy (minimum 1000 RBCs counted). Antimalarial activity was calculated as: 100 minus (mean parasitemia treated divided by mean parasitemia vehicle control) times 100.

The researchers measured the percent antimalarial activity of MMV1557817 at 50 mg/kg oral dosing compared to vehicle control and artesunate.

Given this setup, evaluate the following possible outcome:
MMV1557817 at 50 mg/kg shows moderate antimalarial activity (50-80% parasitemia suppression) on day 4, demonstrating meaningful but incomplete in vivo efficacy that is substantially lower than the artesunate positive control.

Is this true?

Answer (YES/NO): NO